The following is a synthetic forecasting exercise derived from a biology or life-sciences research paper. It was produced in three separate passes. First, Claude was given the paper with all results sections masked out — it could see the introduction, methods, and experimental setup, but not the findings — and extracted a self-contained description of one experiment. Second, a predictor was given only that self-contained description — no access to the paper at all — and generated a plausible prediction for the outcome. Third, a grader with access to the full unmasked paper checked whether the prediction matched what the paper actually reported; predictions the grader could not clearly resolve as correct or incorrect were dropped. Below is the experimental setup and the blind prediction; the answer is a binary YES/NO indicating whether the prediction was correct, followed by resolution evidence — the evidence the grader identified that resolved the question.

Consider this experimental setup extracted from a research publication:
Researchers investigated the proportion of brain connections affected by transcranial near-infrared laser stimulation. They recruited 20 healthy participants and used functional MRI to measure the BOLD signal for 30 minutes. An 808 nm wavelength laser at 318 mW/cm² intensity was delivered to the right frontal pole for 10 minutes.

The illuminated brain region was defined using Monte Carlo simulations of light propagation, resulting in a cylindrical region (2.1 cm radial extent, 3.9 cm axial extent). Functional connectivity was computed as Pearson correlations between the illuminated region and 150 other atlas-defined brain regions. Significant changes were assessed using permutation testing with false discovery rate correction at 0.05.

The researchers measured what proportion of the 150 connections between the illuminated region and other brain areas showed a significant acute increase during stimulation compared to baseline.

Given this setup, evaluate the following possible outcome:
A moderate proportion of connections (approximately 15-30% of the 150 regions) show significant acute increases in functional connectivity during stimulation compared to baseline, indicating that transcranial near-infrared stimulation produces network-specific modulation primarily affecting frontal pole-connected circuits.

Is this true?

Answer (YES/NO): YES